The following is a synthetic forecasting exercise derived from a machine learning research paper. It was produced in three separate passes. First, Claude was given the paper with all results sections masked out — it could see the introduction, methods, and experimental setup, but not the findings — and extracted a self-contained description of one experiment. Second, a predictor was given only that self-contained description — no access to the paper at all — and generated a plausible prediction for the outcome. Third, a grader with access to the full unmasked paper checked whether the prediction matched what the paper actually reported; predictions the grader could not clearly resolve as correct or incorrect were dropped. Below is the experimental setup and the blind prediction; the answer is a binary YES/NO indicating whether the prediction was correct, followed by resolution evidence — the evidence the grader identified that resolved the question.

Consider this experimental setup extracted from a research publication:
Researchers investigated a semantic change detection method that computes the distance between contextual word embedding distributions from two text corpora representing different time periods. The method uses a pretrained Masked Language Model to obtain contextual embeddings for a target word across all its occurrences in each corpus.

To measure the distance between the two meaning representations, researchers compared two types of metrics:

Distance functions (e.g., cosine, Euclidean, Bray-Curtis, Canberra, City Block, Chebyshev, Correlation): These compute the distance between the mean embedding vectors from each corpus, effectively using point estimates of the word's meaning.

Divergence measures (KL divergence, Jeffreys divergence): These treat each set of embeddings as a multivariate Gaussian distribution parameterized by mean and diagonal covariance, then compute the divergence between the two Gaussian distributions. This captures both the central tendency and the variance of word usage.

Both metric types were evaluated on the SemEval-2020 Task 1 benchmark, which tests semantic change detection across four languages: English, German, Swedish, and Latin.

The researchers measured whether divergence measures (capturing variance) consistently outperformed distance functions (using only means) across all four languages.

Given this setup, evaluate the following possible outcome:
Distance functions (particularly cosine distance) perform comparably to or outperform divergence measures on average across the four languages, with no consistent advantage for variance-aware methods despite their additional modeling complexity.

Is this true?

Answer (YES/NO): YES